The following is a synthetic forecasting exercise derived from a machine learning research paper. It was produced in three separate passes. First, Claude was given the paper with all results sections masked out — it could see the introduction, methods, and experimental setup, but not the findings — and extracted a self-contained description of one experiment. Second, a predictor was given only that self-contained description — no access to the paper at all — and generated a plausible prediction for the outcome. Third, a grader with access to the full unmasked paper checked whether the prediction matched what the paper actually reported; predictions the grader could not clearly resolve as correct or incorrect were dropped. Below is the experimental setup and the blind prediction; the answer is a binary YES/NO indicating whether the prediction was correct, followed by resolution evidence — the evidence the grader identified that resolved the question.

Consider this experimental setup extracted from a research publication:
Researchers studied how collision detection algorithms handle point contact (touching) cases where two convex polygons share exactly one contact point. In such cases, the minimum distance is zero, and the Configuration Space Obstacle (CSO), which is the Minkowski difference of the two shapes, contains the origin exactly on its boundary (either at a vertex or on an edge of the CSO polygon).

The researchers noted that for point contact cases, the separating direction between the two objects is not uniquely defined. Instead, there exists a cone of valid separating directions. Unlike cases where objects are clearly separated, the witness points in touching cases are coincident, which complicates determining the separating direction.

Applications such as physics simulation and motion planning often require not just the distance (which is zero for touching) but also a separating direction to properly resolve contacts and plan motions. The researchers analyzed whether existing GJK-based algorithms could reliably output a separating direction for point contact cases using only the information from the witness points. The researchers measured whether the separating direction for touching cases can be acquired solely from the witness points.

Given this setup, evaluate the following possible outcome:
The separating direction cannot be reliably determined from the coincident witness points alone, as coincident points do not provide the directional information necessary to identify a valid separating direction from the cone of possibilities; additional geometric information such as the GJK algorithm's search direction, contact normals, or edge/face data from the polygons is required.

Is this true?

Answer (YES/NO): YES